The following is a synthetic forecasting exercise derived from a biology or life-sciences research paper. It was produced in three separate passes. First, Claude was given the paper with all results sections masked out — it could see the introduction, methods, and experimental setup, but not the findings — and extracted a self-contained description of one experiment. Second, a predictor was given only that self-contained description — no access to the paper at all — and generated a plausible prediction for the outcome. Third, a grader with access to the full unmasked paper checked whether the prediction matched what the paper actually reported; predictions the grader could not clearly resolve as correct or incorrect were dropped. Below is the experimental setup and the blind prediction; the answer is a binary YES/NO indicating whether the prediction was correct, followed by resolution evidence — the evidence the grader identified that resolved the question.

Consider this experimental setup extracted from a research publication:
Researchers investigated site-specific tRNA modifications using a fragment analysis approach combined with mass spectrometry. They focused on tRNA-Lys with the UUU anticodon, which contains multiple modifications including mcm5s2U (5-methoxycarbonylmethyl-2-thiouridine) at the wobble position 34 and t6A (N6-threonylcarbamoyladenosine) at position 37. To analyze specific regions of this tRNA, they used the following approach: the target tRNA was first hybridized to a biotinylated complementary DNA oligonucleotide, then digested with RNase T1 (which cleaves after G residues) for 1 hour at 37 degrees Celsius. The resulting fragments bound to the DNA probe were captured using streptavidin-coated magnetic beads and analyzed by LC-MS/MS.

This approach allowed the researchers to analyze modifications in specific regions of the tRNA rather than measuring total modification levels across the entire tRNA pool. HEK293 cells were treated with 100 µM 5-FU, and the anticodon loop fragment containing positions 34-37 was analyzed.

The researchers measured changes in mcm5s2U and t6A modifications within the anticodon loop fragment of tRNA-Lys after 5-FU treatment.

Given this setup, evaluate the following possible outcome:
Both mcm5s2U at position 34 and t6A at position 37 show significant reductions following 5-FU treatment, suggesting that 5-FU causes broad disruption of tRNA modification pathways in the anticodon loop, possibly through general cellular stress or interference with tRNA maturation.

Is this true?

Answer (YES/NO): NO